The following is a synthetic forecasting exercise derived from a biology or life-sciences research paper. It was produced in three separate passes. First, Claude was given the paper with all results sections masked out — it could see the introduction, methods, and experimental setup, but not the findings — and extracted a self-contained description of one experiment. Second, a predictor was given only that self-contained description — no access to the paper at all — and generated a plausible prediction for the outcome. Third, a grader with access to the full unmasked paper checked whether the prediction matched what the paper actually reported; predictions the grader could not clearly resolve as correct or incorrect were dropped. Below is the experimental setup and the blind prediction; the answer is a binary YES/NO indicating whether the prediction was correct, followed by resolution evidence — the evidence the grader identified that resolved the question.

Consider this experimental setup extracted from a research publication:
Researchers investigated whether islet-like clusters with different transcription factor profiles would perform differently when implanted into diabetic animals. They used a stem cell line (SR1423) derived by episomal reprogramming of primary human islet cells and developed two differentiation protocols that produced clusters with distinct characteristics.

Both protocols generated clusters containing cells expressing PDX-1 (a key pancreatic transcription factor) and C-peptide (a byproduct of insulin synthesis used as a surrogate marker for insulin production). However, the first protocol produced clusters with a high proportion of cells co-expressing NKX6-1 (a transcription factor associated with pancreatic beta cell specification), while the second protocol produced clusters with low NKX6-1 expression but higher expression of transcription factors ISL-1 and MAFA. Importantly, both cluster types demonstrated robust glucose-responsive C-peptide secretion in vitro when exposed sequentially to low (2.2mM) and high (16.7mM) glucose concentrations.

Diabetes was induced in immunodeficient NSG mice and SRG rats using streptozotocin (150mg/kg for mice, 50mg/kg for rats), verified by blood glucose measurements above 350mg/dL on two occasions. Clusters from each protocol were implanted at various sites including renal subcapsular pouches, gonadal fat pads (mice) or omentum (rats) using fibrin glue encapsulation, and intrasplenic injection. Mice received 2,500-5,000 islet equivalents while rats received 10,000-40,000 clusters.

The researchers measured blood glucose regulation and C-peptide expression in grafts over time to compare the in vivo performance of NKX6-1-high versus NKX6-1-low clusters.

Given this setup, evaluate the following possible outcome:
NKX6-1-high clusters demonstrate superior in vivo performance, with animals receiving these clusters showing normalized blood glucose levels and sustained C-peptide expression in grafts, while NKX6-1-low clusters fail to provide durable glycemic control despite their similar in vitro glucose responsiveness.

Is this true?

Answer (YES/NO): NO